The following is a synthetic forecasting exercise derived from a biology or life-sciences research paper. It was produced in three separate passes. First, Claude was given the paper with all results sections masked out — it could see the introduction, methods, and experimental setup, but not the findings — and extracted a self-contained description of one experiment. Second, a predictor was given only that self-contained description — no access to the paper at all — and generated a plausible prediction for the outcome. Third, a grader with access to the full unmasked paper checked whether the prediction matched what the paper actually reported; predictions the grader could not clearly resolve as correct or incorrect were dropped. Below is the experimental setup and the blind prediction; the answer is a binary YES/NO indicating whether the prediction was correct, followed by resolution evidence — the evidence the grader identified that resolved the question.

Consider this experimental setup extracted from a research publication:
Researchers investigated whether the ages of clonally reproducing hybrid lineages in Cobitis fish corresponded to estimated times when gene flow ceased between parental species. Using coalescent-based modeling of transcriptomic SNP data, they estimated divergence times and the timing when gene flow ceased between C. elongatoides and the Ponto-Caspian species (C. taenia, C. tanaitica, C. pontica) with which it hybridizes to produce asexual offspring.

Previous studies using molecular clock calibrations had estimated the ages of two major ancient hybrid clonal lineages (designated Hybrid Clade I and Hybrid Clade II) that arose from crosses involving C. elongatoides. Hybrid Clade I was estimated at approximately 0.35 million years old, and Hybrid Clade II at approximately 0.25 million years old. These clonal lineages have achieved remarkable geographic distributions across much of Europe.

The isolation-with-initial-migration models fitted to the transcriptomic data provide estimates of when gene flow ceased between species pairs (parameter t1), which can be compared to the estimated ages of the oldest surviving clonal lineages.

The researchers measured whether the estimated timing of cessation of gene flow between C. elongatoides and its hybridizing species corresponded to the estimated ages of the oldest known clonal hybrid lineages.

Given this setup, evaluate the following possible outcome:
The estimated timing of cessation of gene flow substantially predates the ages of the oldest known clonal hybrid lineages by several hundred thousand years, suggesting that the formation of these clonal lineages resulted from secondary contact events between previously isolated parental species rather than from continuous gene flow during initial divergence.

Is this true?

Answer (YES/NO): NO